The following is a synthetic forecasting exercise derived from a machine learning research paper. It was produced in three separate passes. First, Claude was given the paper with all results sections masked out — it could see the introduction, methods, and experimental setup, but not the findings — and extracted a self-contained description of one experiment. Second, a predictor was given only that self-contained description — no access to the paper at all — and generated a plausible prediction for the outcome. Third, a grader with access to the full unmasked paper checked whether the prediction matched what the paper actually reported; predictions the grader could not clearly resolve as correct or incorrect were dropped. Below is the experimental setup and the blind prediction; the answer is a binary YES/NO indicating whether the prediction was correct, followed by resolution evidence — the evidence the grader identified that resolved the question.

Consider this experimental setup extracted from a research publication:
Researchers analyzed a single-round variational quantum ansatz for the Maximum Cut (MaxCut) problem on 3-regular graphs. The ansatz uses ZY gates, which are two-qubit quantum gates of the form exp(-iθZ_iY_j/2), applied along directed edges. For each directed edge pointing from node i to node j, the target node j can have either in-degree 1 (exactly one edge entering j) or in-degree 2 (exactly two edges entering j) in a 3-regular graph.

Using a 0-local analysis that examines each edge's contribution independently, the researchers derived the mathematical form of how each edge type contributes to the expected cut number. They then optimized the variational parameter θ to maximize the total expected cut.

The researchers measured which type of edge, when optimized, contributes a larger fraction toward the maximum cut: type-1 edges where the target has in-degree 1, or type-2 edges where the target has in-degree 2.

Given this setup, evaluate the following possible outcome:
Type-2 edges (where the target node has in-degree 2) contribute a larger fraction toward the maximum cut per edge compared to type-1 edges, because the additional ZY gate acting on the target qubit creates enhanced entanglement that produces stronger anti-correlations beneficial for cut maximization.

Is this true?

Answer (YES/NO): NO